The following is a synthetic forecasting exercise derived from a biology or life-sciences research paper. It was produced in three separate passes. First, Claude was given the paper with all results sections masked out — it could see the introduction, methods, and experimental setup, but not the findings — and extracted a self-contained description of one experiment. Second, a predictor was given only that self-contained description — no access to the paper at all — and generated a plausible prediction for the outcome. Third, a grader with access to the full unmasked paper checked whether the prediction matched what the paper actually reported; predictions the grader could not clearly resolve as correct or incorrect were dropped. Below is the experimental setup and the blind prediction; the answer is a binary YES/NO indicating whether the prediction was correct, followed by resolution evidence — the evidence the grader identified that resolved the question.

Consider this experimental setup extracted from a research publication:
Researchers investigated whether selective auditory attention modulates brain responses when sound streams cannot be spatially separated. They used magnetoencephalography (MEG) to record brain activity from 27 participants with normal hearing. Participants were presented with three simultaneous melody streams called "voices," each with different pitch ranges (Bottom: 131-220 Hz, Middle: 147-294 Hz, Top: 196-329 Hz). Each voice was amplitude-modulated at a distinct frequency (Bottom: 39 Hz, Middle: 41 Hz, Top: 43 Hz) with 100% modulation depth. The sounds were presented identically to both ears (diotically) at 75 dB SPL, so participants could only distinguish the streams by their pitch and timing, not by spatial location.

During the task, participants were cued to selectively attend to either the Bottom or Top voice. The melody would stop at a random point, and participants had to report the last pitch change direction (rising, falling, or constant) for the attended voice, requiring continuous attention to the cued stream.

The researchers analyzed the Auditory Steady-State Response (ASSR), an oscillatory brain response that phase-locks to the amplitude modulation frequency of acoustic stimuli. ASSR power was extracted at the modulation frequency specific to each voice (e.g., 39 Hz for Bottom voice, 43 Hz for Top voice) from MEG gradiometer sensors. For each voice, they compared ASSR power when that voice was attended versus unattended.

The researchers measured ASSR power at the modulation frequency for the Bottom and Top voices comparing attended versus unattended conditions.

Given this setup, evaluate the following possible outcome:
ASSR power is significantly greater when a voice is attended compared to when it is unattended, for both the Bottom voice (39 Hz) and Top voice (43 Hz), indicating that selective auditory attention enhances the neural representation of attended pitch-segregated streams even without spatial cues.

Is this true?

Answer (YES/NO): YES